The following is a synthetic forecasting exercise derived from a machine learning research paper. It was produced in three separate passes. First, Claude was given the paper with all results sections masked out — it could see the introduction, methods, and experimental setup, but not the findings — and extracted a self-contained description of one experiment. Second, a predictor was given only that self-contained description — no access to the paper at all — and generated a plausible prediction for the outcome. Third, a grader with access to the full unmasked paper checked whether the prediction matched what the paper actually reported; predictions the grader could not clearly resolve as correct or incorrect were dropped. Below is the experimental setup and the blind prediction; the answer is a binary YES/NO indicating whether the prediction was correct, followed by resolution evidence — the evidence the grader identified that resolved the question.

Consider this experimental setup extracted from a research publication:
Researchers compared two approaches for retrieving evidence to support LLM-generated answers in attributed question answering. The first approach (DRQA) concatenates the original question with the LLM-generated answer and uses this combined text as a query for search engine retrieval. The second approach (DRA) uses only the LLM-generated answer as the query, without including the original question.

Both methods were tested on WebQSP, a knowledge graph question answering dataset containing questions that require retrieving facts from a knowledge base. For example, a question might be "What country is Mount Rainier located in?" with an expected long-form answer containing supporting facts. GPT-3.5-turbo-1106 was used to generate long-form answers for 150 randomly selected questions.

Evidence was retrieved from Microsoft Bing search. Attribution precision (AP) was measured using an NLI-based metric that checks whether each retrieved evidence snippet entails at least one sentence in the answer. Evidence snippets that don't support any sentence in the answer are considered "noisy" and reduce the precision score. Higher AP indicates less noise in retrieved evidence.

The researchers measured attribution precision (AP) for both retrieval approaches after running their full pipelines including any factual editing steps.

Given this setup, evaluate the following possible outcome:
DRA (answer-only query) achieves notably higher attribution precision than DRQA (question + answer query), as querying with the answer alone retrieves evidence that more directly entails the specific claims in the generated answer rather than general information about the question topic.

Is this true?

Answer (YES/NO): YES